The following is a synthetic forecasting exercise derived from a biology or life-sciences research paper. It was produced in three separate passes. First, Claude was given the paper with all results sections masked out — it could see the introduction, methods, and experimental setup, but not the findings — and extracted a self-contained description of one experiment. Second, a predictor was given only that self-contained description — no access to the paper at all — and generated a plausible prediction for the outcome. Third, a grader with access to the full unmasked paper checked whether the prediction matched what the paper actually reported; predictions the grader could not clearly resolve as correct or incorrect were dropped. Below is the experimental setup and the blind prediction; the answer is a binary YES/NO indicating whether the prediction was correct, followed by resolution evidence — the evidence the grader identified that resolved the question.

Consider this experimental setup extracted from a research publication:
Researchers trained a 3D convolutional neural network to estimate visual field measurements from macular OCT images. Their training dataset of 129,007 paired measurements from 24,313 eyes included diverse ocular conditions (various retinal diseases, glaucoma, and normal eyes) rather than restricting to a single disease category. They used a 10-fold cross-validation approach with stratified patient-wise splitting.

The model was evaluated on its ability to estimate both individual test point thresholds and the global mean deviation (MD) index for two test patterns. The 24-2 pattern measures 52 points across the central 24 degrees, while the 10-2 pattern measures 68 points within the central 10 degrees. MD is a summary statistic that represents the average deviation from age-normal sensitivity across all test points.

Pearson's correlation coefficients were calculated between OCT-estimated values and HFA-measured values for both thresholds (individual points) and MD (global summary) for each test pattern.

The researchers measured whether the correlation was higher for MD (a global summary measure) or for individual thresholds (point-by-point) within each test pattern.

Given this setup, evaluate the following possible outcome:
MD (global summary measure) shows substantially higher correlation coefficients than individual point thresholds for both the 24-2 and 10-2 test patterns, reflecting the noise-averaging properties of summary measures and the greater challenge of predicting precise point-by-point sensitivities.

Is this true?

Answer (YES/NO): YES